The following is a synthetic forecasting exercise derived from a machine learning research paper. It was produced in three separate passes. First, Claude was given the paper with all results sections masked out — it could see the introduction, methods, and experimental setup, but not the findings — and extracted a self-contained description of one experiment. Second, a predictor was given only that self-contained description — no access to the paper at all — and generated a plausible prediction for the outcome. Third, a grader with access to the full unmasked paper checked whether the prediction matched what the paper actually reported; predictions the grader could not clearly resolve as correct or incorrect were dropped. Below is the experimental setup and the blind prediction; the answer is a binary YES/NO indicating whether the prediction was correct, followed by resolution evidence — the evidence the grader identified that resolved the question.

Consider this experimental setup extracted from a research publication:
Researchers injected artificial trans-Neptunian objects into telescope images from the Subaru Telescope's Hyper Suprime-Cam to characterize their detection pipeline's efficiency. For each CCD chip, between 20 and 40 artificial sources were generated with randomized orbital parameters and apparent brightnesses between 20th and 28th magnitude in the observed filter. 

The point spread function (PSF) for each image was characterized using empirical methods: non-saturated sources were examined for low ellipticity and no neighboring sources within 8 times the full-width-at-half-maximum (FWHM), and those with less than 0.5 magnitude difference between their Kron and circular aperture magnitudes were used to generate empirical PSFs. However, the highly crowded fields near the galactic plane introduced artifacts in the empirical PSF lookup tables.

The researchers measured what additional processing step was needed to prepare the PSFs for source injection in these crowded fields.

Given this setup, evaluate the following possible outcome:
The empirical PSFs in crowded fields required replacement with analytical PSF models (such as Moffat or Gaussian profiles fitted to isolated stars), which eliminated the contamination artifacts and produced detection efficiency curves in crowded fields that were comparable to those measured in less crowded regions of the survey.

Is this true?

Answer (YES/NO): NO